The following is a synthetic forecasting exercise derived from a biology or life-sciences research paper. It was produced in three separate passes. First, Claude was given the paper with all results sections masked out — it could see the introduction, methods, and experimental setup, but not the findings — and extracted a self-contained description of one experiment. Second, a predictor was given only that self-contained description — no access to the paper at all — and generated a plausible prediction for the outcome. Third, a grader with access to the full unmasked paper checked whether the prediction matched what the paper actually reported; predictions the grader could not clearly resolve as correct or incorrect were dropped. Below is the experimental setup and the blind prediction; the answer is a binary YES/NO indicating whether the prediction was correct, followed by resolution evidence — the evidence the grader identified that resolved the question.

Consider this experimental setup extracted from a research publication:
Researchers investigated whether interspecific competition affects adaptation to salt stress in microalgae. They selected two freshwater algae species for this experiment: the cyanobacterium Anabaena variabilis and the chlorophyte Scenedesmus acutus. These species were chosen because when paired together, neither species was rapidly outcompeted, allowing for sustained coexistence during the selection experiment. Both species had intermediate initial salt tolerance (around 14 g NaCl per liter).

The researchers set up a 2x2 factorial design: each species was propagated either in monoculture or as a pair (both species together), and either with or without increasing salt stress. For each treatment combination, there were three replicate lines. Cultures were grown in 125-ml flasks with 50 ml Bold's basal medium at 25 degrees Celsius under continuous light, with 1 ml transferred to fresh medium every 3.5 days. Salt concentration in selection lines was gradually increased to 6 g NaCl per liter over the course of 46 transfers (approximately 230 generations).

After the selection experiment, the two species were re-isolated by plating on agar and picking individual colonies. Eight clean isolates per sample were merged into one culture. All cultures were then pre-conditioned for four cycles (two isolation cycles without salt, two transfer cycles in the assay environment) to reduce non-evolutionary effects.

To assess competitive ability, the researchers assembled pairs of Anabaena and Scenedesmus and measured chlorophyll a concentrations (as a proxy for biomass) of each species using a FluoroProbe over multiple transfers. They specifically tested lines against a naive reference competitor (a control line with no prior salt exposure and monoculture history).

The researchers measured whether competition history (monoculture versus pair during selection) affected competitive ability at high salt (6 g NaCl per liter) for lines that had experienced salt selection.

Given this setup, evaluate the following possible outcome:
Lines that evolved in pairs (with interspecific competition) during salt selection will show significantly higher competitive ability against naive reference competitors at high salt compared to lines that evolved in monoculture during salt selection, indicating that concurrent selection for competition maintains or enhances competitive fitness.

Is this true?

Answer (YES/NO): NO